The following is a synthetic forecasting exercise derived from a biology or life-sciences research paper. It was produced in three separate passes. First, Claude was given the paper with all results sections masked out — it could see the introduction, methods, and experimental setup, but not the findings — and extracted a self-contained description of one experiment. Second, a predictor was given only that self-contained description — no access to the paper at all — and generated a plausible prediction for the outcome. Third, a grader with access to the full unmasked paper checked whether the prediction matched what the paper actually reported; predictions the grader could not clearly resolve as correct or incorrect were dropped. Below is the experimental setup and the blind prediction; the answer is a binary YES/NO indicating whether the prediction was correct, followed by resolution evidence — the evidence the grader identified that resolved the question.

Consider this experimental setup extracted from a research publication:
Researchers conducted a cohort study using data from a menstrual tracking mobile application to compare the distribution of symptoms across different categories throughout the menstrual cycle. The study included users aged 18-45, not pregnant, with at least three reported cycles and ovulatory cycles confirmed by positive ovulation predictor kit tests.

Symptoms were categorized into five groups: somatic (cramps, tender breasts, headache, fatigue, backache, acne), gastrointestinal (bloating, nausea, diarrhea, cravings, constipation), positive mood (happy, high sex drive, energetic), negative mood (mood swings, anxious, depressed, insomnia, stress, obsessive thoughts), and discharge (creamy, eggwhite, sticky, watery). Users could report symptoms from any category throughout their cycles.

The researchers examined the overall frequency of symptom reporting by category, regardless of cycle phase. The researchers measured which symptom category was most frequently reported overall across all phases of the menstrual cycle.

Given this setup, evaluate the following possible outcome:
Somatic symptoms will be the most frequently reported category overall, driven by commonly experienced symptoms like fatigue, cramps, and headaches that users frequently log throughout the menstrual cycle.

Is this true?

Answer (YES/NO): YES